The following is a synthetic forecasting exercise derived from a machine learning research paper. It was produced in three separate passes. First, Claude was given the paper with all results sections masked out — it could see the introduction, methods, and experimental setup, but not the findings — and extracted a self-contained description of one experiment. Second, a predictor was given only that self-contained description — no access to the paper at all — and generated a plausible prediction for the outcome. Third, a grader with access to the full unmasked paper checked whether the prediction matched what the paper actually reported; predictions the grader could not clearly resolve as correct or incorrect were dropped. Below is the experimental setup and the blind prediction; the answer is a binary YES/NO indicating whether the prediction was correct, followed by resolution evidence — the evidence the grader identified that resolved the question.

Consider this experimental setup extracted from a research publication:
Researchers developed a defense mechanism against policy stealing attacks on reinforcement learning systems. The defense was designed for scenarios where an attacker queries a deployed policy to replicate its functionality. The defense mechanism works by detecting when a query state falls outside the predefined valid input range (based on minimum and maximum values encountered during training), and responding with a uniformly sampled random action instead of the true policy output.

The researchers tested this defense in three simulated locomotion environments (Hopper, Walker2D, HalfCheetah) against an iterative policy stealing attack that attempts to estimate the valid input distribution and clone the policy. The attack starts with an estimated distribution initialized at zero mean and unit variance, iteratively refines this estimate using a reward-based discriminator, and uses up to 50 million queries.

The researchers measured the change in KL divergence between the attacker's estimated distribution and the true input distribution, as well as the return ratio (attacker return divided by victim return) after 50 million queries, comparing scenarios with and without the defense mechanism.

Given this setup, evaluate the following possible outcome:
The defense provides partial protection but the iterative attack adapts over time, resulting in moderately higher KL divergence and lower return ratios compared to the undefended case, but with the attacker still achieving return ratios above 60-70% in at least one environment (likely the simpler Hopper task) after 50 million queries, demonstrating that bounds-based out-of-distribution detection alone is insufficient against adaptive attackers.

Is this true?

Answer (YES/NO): NO